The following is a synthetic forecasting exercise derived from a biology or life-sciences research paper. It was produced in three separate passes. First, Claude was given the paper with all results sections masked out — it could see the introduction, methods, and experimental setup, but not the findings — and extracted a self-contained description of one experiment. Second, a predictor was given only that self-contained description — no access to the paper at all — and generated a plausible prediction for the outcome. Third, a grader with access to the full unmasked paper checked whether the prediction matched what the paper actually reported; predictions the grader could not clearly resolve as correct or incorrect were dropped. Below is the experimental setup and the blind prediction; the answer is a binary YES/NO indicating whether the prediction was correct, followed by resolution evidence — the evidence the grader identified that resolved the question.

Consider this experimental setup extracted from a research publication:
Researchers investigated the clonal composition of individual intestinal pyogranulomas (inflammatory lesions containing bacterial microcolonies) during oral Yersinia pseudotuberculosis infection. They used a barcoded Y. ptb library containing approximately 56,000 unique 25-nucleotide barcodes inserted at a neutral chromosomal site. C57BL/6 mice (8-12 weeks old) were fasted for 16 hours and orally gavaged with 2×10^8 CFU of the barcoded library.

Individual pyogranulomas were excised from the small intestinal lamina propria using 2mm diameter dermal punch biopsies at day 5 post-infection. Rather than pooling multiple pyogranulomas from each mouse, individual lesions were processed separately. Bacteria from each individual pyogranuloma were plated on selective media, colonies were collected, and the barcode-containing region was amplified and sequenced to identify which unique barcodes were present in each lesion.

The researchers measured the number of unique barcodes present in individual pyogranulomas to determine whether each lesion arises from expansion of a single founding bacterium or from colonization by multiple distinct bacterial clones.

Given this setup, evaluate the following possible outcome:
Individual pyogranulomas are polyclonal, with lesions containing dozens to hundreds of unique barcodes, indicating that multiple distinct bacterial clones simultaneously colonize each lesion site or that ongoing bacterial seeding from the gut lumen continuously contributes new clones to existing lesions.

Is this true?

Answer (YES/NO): NO